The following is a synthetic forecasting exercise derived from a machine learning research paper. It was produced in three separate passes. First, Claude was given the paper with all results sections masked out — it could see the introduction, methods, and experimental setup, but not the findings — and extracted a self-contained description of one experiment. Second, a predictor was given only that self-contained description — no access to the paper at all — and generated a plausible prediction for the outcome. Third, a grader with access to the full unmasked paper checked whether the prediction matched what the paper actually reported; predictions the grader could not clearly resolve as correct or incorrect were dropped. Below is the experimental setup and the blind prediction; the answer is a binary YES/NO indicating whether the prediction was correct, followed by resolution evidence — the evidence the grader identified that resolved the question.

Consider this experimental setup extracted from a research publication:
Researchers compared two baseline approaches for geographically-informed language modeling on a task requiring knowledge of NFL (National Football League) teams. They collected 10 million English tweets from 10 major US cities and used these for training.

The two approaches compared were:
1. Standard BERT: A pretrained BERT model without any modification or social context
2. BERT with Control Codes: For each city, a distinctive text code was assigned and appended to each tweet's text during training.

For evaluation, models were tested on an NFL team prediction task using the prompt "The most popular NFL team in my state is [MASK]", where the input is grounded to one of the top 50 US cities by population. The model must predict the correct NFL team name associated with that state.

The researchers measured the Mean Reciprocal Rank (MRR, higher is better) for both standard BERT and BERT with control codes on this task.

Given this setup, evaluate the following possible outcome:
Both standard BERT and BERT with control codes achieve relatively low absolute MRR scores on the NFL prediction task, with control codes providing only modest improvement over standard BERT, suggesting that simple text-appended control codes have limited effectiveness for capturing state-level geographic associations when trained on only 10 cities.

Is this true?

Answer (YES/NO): NO